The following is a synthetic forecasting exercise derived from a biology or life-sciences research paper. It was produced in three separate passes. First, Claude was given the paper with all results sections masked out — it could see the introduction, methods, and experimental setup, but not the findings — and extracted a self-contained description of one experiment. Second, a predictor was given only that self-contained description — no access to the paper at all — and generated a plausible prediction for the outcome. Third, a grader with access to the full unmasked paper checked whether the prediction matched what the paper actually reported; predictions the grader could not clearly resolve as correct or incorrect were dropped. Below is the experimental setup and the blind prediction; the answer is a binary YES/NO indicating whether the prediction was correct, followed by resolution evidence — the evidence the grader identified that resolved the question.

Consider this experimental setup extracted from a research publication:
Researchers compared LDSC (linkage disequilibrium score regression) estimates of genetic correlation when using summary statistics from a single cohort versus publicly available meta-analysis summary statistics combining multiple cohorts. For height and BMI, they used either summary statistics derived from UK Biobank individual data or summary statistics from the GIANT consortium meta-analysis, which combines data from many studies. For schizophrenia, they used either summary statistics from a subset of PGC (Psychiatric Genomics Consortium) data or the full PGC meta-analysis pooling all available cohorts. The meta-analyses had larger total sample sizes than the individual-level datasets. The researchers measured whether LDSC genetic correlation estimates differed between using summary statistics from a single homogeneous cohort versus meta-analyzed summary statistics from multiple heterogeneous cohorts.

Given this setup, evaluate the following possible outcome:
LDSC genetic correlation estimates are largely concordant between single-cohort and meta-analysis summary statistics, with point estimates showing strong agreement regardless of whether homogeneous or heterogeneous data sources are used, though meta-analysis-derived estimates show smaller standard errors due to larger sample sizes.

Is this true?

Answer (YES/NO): NO